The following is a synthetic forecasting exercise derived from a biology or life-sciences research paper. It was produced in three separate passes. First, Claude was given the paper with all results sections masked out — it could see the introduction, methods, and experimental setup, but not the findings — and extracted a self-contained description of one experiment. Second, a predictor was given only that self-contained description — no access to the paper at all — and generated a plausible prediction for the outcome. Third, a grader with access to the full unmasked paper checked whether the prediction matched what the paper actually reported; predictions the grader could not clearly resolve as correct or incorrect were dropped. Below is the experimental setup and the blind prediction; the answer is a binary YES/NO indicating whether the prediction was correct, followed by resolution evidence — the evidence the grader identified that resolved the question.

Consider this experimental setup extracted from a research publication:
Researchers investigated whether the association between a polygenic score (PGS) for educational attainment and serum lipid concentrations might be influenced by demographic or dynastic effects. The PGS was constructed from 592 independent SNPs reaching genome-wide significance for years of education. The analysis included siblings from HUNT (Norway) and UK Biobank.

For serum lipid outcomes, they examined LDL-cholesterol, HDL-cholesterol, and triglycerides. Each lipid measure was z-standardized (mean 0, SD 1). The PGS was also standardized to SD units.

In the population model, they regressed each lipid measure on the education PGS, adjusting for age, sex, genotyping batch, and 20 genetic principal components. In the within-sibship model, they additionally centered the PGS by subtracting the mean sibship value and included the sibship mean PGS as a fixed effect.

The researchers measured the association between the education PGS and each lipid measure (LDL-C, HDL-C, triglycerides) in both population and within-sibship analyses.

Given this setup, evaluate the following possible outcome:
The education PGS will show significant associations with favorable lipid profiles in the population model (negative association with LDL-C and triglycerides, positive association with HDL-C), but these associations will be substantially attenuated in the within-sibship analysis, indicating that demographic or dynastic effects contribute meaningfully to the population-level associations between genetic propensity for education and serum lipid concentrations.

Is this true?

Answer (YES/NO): NO